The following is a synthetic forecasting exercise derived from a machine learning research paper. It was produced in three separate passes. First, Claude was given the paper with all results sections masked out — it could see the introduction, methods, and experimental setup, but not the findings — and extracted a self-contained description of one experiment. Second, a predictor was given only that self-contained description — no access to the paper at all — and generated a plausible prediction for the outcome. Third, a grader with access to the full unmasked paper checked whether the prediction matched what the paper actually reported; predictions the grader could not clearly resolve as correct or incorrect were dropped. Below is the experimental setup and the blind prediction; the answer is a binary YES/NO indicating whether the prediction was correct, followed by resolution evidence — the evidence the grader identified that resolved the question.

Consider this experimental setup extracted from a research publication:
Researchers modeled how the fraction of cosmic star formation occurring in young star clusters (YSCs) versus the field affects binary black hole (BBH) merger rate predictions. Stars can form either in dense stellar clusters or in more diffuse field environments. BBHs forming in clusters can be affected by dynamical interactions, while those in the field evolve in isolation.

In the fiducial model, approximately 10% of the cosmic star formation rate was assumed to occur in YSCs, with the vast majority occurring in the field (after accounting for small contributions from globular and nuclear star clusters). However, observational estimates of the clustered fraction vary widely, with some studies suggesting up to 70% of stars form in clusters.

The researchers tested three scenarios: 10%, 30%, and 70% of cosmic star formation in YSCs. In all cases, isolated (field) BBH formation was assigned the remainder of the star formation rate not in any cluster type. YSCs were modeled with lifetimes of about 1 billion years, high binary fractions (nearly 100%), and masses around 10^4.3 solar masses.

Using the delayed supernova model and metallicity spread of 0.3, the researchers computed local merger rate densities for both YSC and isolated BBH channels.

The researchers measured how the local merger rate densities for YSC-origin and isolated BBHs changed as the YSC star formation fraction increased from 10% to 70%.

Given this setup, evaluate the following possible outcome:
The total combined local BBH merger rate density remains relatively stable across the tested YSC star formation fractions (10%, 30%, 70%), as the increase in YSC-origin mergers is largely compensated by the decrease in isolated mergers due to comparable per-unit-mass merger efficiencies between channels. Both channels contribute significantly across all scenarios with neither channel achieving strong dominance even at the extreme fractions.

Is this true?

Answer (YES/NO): NO